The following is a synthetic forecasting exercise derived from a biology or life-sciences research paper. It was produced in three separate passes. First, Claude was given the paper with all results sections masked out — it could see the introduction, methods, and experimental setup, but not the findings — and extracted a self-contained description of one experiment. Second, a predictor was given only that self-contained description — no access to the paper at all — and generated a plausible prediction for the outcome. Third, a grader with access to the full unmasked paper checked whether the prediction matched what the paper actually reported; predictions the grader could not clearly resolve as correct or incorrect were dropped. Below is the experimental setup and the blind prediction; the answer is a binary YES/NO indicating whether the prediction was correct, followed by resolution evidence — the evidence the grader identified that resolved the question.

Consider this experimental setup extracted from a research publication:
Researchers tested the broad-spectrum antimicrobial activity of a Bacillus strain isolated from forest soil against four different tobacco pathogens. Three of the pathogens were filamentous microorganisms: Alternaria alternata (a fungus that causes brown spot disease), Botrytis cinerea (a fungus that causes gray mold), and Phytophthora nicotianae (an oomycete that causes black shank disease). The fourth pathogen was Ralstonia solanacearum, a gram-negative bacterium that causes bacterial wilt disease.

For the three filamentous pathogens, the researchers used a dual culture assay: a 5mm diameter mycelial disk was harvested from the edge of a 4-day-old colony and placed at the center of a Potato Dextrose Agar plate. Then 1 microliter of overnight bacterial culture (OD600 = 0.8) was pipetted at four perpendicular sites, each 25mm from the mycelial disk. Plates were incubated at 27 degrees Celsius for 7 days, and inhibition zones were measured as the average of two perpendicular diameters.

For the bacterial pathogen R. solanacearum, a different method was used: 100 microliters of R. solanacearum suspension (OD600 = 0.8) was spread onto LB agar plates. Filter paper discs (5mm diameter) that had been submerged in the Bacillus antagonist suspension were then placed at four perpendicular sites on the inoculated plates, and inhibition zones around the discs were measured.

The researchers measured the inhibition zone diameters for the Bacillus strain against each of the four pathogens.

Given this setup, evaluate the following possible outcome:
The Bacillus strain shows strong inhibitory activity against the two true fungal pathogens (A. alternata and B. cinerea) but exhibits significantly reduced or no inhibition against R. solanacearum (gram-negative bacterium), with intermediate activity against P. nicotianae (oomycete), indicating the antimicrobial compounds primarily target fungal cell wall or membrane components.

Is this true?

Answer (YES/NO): NO